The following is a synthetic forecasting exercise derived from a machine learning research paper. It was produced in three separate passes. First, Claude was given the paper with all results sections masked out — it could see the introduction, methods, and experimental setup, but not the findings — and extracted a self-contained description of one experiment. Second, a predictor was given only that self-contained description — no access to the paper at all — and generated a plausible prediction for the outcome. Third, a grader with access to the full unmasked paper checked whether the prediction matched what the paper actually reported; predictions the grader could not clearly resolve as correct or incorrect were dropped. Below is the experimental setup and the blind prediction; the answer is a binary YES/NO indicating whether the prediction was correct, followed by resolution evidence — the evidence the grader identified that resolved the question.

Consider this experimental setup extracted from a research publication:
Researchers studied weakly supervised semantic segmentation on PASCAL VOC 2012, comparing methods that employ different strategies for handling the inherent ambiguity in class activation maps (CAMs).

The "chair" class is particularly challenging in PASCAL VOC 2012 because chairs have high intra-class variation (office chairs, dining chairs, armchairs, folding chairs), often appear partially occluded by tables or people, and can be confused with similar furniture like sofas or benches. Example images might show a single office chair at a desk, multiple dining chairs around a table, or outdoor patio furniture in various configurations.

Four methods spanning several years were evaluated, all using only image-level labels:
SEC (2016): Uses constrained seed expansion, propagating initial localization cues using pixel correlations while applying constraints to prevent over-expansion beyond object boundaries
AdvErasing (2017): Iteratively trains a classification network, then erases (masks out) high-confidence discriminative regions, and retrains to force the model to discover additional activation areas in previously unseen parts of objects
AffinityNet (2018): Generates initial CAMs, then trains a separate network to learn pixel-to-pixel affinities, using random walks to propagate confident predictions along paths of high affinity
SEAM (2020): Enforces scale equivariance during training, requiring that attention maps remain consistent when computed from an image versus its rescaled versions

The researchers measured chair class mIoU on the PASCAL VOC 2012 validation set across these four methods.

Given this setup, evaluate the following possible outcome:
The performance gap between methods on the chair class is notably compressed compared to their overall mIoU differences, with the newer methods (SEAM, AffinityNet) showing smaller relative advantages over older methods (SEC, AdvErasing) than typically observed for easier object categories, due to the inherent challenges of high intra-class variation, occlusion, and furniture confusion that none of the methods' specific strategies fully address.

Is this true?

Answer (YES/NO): NO